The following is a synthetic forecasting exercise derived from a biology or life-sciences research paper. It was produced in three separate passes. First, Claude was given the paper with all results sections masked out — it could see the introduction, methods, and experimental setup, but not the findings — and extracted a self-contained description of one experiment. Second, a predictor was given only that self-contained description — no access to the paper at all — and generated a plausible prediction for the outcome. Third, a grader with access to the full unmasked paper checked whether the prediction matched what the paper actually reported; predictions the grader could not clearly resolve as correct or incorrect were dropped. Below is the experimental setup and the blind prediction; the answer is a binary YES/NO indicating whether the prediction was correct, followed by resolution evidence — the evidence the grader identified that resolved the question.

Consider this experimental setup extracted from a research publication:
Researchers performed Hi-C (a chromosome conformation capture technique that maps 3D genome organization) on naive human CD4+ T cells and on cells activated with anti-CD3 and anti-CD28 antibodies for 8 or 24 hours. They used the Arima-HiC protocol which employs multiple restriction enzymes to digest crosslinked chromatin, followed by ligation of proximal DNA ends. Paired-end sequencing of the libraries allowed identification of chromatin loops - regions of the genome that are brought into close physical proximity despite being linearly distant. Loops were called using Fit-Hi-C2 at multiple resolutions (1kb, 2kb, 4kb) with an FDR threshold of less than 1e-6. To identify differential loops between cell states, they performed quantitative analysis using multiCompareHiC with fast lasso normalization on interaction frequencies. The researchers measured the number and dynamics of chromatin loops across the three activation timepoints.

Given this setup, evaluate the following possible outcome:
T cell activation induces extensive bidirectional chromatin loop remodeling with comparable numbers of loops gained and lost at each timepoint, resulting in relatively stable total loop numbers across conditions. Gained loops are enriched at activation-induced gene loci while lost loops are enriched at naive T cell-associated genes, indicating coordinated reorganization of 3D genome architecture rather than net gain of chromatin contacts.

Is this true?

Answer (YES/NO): NO